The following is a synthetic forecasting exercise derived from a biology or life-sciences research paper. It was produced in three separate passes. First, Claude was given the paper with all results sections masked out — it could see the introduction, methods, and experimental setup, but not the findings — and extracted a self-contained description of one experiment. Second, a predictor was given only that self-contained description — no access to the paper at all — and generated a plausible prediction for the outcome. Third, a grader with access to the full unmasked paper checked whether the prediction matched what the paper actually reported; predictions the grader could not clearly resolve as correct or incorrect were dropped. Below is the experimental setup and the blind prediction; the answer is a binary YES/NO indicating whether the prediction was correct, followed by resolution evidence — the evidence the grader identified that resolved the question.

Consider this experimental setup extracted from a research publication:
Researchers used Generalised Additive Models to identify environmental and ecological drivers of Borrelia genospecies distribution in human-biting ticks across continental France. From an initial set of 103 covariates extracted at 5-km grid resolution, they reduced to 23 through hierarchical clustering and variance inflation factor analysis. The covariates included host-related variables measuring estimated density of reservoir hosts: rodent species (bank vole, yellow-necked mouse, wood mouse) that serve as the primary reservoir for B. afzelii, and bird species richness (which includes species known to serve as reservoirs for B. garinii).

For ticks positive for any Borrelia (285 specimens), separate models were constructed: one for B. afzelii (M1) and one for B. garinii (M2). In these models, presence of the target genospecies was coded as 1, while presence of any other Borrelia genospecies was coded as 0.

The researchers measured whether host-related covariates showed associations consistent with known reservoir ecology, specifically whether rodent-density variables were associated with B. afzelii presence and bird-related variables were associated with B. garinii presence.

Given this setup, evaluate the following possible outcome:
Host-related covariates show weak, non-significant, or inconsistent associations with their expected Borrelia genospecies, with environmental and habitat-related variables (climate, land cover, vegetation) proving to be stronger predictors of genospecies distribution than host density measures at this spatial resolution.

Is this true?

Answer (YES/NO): NO